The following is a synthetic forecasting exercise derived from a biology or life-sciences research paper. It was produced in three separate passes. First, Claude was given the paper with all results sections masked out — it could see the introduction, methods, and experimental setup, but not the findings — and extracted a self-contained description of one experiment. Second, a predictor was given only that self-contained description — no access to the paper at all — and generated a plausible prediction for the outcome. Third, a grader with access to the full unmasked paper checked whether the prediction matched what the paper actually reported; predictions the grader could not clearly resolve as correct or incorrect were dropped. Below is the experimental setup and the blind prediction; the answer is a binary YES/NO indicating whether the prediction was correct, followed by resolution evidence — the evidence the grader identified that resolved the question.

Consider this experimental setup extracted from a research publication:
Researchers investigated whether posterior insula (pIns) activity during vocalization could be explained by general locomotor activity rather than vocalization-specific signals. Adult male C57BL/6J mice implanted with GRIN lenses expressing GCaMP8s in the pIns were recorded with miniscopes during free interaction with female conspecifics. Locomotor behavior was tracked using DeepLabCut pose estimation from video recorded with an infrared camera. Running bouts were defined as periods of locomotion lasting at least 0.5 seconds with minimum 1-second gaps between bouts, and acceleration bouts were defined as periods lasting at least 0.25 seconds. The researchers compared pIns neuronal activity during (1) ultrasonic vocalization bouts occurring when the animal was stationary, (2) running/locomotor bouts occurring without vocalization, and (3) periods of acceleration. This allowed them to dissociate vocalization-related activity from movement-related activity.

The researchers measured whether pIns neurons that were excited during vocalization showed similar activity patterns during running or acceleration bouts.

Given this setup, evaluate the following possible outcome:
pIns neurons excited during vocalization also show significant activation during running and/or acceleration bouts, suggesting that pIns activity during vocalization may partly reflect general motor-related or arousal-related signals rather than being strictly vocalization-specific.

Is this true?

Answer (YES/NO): NO